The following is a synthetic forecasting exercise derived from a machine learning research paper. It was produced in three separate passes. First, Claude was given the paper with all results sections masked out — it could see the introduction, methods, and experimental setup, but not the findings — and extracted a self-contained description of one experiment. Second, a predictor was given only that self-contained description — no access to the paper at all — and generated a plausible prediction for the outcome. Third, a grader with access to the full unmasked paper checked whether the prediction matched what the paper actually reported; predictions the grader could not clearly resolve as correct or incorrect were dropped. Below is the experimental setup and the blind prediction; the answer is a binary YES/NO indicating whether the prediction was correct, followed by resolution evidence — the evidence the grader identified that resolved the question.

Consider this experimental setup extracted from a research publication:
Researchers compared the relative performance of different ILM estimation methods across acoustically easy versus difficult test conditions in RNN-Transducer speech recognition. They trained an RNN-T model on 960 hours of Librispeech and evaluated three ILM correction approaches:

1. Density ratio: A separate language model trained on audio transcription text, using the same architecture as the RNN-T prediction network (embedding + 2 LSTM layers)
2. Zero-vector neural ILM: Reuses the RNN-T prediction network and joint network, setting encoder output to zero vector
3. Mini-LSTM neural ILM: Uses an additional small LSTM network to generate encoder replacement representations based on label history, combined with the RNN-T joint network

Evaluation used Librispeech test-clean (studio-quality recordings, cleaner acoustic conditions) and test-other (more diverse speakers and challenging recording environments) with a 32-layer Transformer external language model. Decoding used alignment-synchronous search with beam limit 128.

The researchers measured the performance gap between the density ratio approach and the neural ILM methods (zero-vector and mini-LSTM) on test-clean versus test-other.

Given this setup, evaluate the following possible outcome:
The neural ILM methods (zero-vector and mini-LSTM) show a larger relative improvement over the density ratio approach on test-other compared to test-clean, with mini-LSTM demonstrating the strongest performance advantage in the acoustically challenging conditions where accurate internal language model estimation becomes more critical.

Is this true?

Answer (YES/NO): NO